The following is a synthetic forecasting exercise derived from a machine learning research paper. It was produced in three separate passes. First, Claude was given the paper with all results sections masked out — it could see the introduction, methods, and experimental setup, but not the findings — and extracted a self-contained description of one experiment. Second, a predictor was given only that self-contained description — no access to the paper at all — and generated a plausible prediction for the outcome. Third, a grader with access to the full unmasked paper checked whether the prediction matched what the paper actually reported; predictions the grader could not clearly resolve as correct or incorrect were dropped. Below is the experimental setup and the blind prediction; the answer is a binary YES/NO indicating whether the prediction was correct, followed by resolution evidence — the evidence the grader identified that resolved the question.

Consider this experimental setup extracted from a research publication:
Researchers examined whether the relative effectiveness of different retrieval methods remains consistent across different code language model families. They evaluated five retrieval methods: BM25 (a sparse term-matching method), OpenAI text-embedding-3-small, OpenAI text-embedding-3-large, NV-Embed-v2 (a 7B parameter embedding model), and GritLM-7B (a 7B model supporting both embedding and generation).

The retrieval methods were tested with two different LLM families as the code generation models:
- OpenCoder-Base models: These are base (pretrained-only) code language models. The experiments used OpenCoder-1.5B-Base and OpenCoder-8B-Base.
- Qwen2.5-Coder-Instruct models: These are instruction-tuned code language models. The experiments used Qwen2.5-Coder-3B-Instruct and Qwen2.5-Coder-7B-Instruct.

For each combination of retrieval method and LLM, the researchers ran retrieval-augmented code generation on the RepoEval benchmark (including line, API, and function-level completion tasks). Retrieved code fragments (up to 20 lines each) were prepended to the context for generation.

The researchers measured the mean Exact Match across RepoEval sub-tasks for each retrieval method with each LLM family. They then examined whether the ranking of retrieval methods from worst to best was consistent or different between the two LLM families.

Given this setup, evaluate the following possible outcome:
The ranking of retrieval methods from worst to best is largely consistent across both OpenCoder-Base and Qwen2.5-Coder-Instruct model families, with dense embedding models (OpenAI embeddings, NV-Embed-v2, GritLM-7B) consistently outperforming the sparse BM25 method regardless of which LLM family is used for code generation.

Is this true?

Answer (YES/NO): YES